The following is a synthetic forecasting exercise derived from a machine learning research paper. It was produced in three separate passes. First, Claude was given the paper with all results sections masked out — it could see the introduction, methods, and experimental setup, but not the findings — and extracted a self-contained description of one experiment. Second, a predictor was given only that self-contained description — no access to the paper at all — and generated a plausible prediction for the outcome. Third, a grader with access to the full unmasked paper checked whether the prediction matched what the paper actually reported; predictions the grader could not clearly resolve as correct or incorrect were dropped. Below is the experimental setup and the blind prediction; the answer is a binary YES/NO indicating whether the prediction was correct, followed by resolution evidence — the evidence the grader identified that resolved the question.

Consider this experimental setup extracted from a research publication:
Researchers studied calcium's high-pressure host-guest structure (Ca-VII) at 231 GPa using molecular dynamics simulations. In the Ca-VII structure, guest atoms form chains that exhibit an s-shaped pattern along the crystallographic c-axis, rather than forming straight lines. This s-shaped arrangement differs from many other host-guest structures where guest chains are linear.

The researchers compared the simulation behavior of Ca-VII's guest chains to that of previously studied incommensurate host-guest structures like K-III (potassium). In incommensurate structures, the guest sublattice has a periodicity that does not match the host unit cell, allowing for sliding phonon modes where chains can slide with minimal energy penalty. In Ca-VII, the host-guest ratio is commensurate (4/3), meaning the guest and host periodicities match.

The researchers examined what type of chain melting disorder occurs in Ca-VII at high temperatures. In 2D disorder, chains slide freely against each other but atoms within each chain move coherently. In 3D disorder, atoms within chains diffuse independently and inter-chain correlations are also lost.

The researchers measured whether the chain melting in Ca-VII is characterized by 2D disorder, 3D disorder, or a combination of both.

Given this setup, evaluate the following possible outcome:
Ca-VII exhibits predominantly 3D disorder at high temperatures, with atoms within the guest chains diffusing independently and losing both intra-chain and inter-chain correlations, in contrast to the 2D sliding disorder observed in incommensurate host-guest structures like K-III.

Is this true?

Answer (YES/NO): NO